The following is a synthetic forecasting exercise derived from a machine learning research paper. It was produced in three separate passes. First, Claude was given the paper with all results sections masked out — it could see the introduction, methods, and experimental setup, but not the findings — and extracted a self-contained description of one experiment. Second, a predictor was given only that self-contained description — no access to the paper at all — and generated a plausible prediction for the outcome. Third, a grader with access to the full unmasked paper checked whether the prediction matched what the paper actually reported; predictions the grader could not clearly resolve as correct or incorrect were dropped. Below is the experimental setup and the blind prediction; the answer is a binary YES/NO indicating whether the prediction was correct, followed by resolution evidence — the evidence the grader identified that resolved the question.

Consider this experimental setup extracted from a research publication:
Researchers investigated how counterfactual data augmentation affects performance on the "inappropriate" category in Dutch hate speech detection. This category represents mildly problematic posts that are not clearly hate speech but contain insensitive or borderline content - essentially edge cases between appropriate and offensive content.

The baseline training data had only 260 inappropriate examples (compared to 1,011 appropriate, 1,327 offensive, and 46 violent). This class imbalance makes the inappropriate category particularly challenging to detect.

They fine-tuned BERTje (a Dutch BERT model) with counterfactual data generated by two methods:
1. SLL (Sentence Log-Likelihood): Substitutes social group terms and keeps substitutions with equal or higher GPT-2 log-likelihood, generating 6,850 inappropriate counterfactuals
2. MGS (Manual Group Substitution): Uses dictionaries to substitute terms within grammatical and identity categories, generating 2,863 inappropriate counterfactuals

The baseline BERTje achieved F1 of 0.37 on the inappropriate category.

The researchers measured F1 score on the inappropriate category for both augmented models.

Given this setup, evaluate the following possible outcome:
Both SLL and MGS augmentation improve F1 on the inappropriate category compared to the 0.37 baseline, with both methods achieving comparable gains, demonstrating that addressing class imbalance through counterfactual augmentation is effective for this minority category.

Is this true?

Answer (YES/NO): NO